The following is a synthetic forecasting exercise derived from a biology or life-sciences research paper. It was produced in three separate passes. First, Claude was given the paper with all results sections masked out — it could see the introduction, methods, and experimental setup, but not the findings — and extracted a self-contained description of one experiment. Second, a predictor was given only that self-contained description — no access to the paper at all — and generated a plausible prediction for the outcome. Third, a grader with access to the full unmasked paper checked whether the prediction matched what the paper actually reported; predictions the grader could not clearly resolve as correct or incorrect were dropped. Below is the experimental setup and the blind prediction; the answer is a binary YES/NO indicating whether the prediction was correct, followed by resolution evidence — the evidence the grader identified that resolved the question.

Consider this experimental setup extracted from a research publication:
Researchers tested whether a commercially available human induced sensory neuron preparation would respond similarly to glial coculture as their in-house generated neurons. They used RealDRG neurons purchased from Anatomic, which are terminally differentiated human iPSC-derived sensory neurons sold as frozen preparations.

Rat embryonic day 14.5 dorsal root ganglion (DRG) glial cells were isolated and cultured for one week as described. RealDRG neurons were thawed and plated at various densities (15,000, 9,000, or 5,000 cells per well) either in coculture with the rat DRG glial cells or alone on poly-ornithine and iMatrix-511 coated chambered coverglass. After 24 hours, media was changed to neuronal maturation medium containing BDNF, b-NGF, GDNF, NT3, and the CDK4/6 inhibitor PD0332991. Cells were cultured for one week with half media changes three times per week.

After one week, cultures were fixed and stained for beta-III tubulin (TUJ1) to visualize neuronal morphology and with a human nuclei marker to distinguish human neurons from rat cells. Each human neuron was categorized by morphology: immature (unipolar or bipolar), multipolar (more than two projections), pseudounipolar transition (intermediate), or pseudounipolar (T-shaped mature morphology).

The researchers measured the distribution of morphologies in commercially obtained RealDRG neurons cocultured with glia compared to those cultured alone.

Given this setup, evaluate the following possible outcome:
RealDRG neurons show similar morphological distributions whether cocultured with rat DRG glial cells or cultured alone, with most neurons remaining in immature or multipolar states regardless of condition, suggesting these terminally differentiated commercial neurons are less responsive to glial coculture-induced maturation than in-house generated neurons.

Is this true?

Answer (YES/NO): NO